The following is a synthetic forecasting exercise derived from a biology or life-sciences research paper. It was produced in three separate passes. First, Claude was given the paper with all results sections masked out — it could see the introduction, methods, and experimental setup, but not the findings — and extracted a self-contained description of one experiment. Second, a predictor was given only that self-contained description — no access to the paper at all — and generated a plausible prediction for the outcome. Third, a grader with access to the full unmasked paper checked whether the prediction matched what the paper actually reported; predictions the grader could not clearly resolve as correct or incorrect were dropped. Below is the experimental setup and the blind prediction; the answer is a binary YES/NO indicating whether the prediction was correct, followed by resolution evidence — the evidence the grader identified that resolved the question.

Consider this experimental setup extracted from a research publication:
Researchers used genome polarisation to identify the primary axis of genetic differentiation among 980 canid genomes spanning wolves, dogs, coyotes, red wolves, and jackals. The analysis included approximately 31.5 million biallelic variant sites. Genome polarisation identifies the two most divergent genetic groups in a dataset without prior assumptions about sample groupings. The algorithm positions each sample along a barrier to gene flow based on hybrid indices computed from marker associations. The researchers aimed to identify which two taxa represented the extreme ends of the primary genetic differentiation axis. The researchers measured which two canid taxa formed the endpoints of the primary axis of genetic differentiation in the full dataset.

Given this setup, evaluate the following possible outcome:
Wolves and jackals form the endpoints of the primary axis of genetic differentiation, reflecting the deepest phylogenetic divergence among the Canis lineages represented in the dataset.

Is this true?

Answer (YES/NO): YES